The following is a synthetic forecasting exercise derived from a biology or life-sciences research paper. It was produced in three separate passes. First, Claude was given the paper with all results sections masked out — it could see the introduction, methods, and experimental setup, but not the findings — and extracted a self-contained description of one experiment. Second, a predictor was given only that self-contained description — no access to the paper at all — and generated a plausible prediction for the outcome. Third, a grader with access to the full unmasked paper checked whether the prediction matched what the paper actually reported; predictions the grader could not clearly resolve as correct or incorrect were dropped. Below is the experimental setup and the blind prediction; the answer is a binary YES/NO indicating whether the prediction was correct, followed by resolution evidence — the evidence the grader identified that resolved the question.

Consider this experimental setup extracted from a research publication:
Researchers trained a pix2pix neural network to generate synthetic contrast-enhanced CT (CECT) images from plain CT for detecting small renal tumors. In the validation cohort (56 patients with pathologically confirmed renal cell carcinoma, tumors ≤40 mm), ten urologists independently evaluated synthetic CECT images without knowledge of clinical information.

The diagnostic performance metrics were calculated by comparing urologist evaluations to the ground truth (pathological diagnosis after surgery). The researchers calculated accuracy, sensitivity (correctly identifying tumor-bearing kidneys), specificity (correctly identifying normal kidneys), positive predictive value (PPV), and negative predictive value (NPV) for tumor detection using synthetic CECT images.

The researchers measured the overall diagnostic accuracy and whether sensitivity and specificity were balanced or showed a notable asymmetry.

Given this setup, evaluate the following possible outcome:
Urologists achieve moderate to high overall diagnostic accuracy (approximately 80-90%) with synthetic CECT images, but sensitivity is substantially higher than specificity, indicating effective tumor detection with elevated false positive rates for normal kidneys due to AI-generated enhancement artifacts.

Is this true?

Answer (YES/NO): NO